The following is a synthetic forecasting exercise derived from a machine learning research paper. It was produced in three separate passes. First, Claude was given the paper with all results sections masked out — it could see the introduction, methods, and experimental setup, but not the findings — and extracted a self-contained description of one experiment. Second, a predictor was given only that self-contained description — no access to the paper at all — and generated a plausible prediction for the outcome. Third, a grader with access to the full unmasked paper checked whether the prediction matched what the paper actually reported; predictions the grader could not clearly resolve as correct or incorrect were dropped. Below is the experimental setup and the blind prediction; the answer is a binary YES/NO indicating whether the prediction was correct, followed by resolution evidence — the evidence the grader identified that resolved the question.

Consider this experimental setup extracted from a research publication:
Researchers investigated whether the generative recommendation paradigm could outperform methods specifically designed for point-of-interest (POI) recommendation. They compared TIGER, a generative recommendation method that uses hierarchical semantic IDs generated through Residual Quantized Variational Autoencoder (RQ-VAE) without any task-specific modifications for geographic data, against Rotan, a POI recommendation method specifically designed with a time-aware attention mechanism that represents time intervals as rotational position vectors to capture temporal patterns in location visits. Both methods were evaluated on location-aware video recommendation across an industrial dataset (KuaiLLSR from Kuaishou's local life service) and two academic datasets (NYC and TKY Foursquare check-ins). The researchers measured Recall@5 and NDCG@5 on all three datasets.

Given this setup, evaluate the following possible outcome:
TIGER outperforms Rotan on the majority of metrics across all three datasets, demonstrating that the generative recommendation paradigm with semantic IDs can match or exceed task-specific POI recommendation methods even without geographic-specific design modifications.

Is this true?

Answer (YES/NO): YES